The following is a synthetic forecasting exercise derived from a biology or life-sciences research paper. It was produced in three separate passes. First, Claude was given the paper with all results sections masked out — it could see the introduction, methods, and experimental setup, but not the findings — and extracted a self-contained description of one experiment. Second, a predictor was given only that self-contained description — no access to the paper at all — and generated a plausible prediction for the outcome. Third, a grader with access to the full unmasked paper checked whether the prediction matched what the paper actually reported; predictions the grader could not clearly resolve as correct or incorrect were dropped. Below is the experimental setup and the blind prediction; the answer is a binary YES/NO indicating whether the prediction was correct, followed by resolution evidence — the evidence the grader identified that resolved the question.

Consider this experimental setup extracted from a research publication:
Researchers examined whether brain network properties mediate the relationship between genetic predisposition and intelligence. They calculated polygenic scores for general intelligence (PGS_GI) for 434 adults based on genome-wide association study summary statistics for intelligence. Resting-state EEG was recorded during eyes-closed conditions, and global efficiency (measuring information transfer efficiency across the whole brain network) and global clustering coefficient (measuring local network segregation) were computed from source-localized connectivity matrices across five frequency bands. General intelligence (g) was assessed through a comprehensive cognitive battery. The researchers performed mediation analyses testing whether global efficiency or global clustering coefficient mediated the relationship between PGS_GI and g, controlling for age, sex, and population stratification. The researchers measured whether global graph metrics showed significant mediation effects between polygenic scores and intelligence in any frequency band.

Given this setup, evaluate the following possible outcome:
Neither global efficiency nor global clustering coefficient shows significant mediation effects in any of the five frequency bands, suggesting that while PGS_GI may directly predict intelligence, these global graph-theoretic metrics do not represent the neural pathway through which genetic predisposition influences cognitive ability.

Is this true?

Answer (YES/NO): YES